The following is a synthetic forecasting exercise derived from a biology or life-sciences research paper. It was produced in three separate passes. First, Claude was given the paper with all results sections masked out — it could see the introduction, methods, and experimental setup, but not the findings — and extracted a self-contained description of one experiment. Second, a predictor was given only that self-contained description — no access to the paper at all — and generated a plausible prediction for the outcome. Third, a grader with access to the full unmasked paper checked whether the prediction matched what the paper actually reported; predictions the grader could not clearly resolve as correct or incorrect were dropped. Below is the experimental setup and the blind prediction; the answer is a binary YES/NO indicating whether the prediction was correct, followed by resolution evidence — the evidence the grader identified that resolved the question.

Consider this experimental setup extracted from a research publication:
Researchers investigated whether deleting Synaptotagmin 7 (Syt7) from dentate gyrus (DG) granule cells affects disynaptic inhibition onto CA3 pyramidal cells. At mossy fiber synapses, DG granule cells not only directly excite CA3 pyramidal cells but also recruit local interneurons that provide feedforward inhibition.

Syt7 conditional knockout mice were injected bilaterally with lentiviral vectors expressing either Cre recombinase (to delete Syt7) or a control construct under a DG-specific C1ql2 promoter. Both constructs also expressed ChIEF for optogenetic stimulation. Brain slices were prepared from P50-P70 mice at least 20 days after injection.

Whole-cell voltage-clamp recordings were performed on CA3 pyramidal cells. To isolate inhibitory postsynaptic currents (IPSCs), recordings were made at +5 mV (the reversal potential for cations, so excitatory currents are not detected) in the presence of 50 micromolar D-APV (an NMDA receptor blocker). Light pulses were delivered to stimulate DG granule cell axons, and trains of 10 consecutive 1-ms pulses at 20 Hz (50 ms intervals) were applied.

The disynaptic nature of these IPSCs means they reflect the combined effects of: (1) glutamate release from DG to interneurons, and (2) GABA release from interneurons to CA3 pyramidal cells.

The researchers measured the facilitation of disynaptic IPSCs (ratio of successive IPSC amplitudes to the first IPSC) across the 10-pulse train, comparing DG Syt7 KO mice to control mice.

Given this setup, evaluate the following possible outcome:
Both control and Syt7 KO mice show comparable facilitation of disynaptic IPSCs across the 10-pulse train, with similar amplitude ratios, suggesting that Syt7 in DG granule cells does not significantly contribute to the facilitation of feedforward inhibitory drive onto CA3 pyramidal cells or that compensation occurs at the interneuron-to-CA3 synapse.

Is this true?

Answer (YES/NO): NO